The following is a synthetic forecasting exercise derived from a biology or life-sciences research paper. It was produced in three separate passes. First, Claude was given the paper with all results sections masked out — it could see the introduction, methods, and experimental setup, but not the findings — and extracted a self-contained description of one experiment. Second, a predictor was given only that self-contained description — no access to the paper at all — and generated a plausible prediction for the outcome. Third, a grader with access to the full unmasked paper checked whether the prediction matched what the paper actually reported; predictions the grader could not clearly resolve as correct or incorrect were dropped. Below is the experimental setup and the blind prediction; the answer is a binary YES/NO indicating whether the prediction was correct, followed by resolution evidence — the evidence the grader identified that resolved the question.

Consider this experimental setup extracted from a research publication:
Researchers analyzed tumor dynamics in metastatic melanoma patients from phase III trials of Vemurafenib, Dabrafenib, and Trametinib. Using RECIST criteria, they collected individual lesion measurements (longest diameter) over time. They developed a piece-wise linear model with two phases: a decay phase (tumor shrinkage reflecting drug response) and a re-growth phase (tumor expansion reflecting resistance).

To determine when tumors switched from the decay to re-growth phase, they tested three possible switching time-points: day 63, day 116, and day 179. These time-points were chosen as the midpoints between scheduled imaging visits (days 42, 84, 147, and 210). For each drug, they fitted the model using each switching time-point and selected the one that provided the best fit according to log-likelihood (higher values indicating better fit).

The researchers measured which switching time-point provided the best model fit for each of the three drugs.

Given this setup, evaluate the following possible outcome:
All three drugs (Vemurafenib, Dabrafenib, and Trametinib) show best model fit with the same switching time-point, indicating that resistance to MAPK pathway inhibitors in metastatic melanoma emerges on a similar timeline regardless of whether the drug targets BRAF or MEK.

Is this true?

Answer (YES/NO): YES